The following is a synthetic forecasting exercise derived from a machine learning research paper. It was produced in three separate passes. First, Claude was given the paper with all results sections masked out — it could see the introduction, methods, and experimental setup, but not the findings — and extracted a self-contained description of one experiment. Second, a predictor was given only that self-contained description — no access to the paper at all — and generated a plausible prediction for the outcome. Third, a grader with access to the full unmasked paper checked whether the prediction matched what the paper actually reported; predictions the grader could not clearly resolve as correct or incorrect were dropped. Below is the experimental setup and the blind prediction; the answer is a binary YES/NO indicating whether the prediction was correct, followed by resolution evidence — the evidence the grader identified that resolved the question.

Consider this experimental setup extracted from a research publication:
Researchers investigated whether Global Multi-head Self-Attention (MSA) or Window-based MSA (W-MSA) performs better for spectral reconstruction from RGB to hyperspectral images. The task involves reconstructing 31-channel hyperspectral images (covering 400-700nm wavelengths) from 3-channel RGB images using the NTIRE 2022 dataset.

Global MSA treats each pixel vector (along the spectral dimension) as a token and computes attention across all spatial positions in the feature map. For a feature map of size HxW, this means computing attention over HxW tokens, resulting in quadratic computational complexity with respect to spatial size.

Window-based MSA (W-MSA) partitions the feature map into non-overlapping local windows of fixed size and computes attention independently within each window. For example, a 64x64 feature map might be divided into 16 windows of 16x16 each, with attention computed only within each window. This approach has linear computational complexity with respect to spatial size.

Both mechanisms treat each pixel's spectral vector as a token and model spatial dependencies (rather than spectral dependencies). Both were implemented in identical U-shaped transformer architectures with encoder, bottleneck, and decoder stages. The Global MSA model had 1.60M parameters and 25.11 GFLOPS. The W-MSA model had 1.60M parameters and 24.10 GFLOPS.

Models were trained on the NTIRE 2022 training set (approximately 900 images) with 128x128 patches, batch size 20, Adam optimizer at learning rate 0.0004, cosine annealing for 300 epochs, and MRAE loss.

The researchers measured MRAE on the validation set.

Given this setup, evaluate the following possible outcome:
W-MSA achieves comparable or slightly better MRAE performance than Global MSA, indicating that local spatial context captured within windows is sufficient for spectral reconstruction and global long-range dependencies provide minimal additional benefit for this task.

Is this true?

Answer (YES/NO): NO